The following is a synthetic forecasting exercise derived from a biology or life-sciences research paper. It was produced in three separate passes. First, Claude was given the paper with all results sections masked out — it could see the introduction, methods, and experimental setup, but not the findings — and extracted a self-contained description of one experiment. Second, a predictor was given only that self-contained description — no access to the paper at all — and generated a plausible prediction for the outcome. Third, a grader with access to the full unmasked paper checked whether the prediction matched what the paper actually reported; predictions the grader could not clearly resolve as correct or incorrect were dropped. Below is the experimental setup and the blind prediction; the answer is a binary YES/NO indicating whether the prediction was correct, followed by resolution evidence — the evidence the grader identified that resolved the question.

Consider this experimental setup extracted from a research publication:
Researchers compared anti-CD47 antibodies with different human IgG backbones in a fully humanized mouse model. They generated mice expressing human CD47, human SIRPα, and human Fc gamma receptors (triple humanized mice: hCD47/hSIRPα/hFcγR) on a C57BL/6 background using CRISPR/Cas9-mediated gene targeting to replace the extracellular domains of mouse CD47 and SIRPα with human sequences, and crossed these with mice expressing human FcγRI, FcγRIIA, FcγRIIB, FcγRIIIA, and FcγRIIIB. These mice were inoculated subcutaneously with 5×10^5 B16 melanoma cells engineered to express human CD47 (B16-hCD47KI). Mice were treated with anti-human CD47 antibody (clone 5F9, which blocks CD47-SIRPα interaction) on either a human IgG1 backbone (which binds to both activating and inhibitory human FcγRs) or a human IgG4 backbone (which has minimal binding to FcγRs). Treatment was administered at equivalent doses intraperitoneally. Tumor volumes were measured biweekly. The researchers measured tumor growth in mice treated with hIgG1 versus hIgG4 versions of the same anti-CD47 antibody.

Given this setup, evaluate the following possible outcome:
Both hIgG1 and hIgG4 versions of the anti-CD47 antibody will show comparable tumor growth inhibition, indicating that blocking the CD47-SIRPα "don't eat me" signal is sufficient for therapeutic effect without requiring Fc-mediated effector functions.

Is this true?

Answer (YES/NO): NO